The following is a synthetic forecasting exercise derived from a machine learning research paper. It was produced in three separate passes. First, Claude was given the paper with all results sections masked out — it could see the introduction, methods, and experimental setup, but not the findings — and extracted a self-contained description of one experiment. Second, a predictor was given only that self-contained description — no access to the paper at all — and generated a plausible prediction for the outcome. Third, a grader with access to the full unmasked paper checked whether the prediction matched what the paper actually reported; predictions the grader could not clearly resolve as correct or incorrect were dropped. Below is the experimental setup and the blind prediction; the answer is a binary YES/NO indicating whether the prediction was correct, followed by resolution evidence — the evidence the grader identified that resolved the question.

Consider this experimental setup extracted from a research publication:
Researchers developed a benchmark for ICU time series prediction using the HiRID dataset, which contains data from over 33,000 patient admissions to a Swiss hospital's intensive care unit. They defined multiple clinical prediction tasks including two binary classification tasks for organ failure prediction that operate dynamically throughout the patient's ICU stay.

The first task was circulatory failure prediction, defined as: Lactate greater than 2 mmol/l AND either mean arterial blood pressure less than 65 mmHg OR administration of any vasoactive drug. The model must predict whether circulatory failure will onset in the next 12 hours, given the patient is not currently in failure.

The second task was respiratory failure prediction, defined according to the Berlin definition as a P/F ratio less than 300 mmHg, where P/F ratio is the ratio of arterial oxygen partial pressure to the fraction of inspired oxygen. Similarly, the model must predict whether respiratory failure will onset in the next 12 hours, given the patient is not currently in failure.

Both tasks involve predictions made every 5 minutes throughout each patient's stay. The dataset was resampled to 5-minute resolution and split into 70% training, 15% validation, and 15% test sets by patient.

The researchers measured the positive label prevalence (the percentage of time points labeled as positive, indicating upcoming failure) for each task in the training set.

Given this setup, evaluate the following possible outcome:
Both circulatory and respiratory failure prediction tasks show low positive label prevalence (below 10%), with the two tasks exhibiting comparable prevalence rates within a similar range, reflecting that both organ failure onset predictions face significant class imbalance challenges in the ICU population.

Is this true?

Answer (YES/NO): NO